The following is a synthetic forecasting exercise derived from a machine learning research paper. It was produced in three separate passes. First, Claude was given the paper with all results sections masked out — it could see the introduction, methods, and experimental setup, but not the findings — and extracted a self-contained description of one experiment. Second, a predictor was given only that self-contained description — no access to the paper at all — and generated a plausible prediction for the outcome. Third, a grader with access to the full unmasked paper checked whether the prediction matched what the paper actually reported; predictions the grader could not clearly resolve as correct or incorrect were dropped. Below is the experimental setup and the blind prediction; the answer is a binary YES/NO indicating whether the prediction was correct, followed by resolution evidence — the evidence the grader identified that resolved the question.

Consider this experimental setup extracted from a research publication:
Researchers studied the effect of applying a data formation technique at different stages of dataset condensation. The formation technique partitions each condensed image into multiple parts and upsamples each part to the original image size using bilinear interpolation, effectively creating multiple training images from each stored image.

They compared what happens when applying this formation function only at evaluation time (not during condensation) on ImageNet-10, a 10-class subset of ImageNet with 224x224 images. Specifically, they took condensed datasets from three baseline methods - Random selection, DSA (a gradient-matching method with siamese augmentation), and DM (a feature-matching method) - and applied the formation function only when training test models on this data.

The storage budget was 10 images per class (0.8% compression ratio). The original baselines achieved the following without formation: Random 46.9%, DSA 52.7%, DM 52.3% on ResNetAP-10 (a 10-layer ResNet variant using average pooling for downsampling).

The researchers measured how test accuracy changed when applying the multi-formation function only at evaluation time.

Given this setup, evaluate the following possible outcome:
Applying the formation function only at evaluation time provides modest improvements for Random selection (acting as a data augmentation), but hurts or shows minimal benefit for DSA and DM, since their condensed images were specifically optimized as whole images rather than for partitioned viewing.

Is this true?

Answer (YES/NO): NO